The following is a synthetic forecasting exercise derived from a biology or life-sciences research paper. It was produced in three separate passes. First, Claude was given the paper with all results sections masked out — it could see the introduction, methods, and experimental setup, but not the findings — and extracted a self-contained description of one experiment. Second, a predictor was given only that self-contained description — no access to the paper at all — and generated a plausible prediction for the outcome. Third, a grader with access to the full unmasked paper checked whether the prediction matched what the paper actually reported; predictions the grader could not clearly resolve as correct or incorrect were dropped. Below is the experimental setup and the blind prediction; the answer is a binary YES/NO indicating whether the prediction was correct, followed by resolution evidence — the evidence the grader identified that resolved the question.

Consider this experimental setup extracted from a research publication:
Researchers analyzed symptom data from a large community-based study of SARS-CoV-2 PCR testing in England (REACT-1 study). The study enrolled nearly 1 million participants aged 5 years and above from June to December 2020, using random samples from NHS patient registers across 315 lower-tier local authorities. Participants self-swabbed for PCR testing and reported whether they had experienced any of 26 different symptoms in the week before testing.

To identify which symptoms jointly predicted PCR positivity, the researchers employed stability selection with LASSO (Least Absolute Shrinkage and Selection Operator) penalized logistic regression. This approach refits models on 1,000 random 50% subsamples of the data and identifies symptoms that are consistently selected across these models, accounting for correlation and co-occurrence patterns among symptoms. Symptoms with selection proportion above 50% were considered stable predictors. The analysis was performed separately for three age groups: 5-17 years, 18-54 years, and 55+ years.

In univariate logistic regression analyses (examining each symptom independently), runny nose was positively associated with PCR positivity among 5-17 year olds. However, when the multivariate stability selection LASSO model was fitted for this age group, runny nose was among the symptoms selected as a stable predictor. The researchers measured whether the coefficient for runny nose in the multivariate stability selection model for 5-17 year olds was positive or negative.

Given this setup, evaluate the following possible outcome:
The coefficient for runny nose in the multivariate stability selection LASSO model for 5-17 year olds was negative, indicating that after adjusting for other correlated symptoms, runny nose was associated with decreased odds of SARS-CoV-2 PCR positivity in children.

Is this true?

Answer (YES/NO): YES